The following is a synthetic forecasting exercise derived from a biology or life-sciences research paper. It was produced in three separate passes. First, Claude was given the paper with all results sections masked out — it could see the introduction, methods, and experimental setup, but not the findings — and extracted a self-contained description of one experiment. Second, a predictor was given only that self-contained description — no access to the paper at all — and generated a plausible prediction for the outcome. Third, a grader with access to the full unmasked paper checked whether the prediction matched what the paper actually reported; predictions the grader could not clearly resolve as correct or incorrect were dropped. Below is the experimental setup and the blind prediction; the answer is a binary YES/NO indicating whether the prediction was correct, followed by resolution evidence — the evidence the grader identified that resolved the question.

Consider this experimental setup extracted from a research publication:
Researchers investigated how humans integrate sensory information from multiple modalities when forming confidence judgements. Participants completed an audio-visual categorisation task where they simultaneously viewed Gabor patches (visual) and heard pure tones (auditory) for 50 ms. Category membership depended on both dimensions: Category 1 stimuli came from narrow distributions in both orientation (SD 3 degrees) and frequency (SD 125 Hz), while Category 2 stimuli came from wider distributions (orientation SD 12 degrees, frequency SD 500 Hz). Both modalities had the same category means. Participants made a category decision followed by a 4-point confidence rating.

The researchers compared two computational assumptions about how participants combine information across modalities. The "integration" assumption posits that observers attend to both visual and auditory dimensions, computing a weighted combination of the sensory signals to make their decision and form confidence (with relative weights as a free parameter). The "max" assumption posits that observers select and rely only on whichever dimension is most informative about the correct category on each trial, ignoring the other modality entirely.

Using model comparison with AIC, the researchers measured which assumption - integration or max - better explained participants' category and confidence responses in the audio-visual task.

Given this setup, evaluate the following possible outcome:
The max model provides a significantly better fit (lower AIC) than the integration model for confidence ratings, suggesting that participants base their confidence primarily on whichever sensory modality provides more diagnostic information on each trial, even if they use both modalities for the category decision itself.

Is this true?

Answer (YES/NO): NO